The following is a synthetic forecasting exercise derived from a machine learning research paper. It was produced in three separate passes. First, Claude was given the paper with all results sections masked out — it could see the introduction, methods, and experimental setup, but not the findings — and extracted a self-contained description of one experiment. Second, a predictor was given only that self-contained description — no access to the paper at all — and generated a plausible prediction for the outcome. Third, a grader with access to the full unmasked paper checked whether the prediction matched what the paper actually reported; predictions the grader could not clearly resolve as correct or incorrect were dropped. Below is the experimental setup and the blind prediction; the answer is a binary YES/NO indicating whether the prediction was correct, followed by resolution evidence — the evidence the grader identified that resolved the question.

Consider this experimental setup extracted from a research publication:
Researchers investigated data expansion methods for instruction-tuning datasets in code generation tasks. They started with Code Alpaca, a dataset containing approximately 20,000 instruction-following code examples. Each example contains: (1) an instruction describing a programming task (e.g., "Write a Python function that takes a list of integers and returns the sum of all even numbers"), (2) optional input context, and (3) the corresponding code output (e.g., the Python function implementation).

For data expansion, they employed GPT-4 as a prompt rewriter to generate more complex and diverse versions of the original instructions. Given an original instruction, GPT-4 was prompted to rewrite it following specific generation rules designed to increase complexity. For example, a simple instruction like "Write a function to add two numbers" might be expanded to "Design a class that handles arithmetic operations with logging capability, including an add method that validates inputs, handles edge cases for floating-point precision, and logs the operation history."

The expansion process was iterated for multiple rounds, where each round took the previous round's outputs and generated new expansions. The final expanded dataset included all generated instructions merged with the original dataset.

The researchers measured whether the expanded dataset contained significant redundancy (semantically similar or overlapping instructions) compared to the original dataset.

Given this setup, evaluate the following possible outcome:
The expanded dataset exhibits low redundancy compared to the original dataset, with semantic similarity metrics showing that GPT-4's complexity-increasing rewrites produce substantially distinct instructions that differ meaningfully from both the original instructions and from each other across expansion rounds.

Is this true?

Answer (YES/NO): NO